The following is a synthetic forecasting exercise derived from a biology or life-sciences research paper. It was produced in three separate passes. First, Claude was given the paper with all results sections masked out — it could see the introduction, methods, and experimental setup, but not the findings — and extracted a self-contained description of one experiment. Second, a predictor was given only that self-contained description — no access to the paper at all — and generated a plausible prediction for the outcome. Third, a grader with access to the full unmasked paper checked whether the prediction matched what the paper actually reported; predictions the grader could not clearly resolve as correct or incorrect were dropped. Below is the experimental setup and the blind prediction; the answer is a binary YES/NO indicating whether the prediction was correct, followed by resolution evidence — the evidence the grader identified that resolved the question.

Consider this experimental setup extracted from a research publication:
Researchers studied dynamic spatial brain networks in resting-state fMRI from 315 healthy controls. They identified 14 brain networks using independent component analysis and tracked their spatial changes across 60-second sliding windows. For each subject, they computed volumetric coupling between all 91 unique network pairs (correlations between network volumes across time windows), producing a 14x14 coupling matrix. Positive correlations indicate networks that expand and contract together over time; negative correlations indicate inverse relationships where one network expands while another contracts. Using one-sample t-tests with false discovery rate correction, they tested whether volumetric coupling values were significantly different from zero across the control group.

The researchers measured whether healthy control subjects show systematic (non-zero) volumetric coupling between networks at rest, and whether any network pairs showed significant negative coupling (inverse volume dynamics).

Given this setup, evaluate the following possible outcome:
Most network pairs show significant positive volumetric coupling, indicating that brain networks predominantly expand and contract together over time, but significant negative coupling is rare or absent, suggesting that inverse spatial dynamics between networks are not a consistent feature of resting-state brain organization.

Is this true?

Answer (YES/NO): NO